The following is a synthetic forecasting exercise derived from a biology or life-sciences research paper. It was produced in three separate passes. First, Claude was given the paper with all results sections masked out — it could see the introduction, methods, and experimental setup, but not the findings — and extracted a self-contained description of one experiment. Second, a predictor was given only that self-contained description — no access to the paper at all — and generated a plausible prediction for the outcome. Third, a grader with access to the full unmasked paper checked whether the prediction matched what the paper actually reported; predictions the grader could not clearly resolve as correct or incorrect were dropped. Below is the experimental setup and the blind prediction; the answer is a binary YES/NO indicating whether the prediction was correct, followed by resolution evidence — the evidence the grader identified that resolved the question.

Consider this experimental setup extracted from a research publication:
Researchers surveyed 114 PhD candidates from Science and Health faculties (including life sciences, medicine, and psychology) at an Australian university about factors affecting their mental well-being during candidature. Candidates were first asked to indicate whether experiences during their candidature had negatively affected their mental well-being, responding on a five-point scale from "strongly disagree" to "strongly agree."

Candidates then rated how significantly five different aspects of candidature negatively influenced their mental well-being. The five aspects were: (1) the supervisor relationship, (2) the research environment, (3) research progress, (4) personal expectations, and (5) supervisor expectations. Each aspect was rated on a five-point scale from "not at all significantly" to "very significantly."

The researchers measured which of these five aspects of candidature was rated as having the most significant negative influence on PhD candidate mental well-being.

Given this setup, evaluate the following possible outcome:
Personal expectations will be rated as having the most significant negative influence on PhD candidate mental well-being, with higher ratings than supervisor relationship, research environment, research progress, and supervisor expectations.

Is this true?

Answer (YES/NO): YES